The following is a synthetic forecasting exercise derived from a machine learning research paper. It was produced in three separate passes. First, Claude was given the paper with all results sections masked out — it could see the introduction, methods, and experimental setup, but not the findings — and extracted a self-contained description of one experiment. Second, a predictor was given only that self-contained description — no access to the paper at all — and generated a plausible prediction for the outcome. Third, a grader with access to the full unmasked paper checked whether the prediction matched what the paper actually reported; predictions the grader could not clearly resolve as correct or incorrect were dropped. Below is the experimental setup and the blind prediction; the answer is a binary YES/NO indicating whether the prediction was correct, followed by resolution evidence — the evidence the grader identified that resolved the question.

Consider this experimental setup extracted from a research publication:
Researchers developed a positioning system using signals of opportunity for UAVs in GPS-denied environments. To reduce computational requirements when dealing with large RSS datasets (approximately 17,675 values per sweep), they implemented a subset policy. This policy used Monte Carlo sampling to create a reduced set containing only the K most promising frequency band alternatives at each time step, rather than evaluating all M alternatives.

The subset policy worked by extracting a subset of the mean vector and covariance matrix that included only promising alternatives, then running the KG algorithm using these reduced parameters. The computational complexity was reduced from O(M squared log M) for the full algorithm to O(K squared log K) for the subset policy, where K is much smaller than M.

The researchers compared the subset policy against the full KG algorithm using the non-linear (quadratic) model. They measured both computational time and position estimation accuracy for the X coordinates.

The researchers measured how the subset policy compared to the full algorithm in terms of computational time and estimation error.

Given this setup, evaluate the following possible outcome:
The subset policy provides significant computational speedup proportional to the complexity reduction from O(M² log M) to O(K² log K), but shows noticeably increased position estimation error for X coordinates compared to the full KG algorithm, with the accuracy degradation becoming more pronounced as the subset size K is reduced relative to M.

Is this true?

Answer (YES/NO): NO